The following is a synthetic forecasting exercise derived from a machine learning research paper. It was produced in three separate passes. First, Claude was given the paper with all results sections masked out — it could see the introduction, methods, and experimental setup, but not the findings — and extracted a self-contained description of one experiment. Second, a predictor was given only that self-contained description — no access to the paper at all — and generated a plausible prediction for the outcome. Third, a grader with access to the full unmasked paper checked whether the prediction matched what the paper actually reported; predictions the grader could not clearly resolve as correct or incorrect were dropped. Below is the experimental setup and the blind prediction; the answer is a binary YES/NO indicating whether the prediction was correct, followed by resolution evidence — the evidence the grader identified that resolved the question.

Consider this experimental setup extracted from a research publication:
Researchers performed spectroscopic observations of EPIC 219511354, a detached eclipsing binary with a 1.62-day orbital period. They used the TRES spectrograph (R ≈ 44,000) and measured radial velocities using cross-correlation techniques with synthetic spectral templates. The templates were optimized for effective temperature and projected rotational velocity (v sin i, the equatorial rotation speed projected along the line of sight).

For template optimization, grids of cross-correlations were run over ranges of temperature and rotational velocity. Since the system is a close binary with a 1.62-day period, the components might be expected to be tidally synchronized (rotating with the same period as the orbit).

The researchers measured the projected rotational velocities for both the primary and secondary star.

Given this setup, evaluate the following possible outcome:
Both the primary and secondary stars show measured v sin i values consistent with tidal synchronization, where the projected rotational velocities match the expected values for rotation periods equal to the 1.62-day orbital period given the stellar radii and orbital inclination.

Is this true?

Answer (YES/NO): NO